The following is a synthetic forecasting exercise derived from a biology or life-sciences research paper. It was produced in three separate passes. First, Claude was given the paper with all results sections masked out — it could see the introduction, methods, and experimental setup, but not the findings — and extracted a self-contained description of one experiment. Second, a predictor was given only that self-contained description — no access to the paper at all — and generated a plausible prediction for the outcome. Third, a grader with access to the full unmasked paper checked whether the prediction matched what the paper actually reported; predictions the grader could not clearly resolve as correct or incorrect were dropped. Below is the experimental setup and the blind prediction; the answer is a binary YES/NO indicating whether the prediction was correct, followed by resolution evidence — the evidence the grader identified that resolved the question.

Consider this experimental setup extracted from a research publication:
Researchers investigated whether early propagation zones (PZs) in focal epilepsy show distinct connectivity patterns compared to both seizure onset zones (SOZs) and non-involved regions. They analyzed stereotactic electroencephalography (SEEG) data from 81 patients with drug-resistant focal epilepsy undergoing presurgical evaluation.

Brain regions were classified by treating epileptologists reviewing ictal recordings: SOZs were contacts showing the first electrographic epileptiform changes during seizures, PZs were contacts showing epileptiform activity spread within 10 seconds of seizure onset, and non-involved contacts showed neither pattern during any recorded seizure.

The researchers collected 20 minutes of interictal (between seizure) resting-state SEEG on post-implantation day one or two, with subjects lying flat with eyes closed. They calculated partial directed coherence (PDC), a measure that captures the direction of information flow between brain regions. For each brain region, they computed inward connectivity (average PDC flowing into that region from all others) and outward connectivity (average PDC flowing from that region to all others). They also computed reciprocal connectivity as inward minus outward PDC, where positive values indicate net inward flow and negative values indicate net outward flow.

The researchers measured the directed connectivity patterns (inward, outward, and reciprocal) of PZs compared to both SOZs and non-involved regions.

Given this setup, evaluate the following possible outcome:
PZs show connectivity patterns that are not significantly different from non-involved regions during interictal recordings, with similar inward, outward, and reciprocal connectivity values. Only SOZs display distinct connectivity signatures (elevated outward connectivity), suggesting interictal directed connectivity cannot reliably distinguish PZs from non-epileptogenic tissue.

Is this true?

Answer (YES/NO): NO